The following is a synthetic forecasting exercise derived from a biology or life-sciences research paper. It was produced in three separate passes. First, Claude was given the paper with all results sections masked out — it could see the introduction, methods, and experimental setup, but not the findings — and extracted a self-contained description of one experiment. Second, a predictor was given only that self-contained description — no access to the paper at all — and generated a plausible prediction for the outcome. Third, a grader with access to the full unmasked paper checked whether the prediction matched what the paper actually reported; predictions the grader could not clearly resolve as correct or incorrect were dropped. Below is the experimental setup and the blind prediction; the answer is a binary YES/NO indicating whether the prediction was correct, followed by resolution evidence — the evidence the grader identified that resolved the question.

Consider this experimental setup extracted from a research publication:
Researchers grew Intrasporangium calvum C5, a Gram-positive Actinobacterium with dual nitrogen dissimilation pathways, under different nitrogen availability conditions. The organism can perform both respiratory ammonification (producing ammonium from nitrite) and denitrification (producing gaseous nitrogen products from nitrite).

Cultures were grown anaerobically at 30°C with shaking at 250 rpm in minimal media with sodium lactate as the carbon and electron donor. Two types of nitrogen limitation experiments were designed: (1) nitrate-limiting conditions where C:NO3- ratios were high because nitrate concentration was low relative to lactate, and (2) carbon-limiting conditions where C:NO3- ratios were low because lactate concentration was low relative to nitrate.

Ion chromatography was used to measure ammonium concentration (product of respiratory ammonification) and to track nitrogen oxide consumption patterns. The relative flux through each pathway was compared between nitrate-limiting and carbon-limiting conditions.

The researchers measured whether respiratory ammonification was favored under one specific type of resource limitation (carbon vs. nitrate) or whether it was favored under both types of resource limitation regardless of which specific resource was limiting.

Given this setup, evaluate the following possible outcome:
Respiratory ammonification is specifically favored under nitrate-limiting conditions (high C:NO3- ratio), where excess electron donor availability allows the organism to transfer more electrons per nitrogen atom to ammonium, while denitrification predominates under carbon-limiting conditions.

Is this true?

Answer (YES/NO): NO